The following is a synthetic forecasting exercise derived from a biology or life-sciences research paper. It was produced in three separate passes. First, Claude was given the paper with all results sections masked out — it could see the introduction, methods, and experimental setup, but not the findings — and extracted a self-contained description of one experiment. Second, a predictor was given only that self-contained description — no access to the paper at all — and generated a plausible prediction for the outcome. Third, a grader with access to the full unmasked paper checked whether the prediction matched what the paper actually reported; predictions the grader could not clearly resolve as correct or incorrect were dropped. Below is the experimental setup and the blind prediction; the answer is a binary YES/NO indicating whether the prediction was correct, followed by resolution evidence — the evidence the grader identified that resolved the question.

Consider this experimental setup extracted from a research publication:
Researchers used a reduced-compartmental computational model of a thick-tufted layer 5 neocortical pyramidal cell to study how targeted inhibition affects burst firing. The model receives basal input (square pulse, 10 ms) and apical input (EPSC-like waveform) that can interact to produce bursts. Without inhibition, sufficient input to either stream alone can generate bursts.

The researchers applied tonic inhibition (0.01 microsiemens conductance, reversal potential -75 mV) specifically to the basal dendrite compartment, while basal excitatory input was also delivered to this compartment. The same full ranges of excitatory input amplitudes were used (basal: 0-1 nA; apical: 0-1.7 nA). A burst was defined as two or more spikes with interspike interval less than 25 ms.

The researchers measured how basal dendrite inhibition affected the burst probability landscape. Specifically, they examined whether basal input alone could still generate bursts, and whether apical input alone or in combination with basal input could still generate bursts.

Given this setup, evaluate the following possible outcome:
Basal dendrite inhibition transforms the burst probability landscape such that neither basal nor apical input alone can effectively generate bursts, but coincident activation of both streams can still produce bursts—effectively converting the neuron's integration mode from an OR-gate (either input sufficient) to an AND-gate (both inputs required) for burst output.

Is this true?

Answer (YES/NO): NO